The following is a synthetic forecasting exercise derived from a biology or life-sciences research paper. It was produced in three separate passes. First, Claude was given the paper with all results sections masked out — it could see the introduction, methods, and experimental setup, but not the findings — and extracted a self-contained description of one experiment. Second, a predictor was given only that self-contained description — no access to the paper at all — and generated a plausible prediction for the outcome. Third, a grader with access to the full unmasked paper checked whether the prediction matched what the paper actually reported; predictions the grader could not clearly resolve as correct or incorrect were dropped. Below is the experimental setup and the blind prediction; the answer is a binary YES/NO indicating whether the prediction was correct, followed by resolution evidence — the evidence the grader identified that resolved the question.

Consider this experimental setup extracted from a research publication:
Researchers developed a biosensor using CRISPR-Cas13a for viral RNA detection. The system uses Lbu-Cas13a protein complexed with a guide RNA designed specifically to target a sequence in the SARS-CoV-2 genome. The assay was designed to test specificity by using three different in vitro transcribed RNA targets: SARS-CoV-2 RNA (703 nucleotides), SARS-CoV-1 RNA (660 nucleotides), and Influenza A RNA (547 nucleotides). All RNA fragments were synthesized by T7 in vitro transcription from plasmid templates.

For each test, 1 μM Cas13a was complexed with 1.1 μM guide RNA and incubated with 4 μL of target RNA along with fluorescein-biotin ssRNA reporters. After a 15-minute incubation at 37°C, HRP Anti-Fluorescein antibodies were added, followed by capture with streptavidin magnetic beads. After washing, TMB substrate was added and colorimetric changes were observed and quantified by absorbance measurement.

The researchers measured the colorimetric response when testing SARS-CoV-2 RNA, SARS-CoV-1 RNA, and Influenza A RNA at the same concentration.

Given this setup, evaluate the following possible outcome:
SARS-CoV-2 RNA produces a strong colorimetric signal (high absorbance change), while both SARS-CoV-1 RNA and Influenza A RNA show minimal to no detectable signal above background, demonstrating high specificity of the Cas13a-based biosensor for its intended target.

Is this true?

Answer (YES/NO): YES